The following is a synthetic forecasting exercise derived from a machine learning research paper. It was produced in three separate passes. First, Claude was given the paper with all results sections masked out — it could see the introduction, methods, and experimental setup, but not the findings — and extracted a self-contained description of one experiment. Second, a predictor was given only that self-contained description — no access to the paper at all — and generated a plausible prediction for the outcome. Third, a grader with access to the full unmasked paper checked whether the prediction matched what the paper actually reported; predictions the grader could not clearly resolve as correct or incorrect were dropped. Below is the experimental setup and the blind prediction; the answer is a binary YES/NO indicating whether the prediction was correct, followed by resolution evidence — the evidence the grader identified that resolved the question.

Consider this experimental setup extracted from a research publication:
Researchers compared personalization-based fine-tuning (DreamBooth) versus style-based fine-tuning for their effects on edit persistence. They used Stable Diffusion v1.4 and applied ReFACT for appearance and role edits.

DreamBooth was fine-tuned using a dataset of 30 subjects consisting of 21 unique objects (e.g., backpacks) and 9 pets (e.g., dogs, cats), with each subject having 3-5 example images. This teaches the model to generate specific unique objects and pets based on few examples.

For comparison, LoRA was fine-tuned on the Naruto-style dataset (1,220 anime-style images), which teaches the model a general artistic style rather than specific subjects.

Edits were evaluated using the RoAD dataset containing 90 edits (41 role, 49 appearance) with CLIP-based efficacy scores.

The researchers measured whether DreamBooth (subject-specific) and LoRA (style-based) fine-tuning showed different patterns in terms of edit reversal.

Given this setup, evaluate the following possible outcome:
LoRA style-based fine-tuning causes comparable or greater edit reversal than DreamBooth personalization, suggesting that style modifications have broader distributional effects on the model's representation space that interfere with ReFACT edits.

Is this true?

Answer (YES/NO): YES